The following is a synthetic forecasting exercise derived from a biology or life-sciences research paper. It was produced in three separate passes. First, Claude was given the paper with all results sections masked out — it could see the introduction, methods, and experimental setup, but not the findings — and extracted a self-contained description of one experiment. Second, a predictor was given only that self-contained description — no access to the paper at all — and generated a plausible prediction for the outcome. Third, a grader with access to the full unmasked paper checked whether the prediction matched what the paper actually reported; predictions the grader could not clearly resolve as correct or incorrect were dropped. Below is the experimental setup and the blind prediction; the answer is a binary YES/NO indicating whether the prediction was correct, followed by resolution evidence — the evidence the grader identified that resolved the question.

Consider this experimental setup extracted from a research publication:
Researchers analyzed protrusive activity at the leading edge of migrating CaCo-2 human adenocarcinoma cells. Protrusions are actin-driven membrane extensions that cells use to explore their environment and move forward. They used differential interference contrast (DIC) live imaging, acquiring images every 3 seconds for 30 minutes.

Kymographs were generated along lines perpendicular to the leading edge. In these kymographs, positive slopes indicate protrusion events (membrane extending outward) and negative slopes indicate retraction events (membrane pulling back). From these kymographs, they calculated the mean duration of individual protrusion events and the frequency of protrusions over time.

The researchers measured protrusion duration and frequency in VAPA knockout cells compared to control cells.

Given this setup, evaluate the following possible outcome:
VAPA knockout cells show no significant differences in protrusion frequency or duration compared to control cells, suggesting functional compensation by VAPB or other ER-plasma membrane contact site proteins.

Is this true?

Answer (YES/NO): NO